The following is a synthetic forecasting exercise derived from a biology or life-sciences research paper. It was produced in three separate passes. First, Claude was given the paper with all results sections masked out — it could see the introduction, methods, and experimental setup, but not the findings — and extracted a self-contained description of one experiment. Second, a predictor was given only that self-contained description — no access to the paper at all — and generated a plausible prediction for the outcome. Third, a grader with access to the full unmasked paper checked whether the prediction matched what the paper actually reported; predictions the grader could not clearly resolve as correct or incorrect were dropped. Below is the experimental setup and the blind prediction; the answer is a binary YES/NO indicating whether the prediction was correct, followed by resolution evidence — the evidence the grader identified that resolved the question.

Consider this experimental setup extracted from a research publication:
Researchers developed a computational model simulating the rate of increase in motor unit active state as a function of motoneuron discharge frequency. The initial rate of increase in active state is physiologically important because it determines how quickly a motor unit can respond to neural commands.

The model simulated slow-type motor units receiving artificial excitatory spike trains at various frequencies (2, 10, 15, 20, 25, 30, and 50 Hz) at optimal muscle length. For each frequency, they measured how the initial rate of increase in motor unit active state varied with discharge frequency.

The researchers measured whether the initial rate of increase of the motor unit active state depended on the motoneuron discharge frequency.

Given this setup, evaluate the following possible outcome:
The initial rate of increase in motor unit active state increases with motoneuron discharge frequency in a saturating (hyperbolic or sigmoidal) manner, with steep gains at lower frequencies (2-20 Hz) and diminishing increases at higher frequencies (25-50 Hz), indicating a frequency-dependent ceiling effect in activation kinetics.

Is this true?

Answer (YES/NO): NO